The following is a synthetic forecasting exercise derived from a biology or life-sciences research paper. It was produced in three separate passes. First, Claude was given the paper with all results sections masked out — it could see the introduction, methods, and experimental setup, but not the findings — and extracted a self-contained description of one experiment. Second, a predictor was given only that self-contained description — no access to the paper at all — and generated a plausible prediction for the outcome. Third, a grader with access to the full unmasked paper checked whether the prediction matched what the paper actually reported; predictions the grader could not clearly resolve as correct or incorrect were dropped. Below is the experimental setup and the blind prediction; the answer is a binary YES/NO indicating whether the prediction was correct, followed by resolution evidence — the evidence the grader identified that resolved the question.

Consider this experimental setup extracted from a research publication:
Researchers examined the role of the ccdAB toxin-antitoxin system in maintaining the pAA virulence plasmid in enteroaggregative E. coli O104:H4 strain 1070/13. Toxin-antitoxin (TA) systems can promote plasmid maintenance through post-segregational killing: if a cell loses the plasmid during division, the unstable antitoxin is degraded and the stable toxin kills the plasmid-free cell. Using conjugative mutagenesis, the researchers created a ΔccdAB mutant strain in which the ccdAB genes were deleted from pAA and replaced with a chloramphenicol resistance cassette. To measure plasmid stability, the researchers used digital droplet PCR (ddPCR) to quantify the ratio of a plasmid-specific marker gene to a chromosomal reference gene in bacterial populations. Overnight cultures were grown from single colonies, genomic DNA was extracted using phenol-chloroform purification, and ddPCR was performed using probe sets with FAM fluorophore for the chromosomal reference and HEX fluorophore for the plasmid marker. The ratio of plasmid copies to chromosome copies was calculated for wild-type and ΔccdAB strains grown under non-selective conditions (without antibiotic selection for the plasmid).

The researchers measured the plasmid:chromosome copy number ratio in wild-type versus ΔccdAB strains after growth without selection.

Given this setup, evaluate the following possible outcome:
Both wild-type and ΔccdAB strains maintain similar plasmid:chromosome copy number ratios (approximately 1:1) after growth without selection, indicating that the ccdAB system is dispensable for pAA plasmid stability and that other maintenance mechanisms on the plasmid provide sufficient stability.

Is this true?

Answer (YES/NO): NO